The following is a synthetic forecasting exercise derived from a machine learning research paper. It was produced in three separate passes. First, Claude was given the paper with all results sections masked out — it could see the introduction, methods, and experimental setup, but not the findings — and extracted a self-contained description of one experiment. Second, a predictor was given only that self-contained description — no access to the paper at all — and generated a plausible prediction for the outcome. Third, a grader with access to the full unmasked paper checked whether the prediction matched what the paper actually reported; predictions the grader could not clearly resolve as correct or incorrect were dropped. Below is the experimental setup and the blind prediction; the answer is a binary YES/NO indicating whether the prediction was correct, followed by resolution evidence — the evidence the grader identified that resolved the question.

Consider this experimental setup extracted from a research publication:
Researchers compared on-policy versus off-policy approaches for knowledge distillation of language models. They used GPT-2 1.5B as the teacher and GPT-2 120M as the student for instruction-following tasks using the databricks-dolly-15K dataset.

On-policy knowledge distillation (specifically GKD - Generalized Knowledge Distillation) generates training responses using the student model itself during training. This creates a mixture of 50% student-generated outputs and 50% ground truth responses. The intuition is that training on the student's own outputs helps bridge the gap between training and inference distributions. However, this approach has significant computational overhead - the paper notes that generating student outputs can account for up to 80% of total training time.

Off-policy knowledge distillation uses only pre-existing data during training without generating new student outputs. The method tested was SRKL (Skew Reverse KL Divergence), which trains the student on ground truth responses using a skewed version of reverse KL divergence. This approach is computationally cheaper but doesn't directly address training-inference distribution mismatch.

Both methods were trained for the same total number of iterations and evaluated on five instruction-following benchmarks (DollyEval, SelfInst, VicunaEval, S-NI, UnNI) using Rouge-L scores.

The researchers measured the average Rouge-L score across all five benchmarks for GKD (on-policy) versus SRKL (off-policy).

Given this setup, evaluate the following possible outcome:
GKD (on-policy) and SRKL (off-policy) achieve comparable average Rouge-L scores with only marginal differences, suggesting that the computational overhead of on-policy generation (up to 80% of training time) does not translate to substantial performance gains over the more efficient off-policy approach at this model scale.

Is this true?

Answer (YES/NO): NO